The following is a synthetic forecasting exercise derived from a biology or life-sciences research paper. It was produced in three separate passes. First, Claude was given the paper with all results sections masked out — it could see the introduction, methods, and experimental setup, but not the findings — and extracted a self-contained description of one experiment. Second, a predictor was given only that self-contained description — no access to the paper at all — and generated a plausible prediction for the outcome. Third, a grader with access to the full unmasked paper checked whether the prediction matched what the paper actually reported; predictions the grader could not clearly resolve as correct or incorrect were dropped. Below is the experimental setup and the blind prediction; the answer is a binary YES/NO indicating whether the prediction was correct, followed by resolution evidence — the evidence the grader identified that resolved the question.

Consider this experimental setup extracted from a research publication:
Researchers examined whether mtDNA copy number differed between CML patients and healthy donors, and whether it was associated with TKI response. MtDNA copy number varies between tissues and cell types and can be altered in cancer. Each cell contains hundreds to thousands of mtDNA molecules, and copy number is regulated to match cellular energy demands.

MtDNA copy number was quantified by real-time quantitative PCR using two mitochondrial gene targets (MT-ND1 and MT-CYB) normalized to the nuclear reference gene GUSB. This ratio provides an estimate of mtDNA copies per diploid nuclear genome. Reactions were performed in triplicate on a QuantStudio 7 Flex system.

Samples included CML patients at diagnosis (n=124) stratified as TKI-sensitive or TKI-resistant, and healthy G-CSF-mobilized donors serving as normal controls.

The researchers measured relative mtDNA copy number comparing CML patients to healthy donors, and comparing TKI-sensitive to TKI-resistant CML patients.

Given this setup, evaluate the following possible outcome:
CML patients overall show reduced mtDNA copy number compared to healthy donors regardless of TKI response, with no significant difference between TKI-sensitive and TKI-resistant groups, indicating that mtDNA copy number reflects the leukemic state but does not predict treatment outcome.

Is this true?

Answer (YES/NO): NO